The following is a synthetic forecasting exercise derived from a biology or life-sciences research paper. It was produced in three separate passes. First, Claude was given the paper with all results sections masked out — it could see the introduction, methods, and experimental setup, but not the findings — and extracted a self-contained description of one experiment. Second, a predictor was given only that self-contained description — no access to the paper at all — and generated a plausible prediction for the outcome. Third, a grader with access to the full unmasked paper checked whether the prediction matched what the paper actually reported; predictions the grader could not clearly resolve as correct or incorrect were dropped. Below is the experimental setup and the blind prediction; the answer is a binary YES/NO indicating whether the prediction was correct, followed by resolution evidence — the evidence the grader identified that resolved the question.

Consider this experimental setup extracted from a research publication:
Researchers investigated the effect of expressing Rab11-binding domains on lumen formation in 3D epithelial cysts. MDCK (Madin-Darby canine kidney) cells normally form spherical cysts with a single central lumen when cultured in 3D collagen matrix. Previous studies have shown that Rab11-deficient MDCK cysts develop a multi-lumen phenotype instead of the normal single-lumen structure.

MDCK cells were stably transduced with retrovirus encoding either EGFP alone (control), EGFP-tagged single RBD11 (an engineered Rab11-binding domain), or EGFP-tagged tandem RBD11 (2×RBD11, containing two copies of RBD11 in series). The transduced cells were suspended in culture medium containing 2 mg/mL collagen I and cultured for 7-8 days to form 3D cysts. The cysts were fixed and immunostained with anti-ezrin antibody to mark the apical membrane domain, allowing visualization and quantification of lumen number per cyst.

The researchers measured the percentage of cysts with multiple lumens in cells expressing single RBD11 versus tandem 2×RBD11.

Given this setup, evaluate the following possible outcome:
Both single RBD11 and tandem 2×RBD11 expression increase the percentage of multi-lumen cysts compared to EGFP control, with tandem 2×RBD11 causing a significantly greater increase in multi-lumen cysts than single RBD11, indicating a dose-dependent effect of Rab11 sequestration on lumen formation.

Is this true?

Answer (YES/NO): NO